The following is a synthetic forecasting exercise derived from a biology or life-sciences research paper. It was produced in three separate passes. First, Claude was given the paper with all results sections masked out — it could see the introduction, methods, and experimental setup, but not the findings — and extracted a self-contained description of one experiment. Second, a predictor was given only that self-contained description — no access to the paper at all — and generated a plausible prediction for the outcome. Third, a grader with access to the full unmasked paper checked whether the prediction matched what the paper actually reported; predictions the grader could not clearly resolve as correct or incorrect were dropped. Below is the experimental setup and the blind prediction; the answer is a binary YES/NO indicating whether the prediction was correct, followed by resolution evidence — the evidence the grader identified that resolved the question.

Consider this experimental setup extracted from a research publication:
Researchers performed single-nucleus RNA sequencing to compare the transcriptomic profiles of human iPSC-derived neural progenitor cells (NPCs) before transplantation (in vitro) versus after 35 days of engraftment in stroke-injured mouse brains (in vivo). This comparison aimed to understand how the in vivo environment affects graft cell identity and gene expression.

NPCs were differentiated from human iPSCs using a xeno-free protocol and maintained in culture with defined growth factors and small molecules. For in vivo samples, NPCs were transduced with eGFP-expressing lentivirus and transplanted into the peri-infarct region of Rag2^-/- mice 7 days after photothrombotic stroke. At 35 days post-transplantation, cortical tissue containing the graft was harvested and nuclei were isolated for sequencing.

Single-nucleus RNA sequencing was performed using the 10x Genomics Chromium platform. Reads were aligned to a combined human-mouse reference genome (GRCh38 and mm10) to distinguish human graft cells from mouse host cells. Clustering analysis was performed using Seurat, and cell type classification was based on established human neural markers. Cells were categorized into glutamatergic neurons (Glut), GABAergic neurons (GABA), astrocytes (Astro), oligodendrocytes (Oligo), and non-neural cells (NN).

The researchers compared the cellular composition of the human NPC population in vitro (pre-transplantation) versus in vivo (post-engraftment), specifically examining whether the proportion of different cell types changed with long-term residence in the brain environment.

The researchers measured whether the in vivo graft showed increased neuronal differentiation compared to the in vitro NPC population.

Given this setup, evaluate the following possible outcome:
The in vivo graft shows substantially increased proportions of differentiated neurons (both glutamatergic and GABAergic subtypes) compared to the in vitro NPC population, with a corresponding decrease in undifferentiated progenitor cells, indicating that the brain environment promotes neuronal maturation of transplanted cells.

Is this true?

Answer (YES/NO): YES